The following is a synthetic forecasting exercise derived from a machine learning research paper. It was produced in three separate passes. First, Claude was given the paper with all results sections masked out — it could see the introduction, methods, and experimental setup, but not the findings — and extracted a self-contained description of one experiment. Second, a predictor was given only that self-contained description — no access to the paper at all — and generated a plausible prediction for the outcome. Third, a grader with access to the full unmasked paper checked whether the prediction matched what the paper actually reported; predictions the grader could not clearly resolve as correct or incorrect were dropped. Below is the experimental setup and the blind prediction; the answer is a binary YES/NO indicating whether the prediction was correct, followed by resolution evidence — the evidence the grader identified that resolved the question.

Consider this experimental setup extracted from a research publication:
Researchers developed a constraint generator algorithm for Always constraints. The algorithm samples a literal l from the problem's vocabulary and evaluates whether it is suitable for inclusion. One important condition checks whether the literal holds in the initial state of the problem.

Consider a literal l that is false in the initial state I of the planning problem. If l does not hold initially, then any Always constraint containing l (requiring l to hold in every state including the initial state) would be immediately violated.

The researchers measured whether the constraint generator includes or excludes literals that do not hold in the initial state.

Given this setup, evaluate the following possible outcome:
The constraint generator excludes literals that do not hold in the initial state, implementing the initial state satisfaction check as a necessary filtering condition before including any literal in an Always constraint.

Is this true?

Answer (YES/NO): YES